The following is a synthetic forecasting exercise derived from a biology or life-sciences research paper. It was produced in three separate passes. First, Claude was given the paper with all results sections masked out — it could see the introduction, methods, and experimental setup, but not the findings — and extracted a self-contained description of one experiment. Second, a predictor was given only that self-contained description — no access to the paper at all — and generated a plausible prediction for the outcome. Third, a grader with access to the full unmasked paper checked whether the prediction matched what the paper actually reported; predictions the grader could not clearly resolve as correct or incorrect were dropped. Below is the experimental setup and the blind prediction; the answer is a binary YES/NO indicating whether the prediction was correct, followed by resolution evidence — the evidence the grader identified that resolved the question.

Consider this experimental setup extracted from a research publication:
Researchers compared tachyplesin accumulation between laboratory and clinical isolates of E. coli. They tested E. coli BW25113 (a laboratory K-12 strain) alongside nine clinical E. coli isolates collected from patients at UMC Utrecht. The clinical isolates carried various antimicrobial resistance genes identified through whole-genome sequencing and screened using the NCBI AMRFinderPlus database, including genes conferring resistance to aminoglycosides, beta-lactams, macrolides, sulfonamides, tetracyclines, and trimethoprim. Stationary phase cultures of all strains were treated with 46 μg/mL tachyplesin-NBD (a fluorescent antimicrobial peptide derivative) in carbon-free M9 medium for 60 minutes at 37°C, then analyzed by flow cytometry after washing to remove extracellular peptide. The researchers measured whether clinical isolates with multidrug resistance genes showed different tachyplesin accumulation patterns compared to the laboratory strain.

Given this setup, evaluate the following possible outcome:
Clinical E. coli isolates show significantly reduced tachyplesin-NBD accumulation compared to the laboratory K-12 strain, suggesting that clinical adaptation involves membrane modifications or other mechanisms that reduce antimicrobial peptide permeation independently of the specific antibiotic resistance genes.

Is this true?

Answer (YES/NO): NO